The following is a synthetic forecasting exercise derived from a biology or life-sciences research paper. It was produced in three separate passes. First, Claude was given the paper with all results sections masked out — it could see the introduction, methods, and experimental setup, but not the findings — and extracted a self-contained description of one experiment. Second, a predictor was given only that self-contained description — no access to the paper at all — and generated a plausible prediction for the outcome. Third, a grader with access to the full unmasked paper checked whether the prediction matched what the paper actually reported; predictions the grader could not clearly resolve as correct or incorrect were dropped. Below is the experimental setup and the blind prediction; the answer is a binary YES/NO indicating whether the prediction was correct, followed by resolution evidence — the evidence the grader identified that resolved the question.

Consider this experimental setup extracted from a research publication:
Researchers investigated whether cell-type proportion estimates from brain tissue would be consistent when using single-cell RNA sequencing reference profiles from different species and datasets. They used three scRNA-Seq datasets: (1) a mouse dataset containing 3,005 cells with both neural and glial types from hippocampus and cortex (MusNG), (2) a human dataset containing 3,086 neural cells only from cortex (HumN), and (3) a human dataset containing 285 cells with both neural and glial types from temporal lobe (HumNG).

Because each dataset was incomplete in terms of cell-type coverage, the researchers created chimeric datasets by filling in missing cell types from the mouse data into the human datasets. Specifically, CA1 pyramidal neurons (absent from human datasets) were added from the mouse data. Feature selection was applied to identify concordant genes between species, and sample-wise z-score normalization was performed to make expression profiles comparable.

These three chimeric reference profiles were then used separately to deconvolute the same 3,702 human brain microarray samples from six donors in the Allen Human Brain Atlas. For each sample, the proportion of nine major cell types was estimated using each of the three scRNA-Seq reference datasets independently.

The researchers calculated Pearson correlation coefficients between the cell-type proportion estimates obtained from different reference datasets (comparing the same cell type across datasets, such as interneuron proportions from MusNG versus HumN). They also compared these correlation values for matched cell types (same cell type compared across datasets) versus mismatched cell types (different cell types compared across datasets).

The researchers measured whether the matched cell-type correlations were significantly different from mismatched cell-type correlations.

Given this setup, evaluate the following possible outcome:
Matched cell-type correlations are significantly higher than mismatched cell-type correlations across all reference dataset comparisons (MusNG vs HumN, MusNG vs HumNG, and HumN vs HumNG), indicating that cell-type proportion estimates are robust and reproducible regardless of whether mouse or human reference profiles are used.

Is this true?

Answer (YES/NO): YES